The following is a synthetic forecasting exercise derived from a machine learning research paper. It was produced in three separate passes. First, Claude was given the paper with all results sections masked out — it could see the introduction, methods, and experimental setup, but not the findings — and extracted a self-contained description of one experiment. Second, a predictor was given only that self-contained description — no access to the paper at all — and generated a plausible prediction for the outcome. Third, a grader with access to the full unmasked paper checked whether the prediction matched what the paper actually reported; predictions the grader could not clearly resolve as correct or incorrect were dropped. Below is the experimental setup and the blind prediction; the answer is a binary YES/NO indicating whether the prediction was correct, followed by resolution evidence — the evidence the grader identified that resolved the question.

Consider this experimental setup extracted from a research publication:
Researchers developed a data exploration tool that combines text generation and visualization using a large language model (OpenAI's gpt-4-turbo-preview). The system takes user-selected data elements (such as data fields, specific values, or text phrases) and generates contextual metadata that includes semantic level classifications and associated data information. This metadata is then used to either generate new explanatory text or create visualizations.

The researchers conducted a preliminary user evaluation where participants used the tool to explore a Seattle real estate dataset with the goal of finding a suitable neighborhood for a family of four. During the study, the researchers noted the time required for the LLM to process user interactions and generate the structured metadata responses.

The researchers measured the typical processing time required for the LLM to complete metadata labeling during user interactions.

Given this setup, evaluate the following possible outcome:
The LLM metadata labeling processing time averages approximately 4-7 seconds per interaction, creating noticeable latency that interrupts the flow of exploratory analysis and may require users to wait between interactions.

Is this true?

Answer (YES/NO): NO